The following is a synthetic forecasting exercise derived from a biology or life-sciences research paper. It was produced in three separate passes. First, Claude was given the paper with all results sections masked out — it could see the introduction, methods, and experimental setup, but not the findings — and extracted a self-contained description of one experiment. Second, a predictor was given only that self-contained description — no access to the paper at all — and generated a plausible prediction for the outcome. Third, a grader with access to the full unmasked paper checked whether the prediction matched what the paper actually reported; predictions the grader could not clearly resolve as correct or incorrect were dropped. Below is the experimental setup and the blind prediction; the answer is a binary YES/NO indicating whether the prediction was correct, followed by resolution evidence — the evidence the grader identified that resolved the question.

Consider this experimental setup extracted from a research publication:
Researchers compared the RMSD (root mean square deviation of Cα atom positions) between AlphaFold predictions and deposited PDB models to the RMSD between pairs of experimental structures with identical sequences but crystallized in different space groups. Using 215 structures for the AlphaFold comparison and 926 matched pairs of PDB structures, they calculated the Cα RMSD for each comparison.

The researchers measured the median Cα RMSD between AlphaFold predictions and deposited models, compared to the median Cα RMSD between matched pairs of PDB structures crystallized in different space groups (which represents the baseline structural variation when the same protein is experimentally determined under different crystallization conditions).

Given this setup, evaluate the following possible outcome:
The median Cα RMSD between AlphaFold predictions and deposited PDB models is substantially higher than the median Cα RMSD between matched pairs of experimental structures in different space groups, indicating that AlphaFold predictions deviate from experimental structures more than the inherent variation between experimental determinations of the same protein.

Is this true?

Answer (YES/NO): YES